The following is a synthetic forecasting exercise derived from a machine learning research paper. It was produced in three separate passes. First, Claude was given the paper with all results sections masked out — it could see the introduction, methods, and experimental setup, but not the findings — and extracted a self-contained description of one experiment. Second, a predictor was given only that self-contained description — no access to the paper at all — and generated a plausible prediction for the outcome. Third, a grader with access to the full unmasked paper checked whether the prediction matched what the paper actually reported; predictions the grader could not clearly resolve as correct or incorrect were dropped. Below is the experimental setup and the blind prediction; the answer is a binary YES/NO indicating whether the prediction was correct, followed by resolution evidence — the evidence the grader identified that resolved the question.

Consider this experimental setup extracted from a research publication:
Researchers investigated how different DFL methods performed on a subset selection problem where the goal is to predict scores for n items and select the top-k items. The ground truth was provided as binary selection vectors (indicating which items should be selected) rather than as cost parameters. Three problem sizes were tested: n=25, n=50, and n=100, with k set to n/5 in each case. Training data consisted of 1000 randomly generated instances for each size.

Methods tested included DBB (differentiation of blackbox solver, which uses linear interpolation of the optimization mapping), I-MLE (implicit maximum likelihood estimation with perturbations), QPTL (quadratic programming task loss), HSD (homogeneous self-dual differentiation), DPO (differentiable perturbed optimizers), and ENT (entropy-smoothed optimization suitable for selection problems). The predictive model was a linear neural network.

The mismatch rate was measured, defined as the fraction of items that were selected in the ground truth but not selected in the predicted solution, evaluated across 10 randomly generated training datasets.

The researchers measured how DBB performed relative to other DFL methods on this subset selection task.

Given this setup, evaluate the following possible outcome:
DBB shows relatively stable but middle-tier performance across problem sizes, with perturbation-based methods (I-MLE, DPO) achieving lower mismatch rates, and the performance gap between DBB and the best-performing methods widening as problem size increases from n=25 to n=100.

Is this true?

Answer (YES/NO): NO